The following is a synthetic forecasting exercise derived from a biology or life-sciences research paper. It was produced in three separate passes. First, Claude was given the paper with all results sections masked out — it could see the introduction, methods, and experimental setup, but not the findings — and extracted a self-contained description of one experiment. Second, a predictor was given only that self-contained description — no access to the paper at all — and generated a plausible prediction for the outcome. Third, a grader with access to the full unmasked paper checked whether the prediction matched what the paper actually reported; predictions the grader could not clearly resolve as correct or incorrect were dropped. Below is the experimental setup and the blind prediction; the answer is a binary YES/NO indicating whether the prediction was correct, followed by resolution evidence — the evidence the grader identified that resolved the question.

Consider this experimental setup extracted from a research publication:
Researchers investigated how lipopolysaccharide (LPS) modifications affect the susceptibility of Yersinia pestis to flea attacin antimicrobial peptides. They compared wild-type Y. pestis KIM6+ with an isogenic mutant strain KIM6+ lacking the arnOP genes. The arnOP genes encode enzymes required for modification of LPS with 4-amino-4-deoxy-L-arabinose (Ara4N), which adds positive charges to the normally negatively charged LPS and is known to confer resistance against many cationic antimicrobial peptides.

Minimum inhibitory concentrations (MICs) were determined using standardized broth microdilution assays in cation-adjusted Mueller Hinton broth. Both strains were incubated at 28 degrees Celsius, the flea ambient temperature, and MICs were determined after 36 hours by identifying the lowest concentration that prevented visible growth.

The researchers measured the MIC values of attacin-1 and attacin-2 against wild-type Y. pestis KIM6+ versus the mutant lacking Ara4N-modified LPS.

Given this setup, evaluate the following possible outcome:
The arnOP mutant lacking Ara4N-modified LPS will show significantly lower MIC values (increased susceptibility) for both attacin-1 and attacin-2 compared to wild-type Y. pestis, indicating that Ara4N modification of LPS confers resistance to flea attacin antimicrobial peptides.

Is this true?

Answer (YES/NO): NO